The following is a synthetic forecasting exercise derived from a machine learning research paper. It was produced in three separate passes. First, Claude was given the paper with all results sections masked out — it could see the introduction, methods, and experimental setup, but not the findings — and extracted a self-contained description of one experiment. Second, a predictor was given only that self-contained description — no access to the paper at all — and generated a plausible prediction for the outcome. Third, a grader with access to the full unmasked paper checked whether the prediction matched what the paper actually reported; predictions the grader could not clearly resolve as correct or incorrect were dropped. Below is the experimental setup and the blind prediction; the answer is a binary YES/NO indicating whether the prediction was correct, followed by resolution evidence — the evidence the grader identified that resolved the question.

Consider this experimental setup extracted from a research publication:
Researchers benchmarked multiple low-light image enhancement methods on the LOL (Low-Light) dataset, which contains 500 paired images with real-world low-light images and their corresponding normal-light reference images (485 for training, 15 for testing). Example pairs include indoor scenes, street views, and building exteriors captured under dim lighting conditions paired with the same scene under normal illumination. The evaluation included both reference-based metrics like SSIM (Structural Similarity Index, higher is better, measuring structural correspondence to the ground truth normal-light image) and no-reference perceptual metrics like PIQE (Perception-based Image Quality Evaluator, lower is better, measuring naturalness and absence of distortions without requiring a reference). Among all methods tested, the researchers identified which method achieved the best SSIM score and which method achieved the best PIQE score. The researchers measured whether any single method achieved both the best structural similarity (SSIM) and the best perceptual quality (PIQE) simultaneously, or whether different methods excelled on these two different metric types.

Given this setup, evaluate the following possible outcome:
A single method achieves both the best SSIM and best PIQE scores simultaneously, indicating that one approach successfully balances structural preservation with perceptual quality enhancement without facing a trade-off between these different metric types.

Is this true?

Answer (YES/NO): NO